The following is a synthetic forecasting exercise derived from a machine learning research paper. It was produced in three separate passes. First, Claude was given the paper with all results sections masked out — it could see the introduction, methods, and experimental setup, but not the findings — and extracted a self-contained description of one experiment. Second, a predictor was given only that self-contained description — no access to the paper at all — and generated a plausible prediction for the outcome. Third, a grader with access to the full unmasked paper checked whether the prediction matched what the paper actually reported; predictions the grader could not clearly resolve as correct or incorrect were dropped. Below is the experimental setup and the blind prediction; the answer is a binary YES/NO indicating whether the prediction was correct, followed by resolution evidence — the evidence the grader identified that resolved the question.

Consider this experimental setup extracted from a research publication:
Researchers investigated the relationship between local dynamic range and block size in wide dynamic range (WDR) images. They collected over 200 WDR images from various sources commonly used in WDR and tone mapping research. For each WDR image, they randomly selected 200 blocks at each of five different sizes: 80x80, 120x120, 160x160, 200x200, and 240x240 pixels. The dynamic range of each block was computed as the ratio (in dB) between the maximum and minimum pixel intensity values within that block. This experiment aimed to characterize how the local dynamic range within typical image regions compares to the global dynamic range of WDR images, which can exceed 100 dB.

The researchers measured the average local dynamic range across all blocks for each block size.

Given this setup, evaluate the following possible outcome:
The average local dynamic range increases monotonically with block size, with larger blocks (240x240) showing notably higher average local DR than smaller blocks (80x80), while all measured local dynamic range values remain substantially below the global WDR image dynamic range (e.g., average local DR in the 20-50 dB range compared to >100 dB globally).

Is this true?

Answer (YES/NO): YES